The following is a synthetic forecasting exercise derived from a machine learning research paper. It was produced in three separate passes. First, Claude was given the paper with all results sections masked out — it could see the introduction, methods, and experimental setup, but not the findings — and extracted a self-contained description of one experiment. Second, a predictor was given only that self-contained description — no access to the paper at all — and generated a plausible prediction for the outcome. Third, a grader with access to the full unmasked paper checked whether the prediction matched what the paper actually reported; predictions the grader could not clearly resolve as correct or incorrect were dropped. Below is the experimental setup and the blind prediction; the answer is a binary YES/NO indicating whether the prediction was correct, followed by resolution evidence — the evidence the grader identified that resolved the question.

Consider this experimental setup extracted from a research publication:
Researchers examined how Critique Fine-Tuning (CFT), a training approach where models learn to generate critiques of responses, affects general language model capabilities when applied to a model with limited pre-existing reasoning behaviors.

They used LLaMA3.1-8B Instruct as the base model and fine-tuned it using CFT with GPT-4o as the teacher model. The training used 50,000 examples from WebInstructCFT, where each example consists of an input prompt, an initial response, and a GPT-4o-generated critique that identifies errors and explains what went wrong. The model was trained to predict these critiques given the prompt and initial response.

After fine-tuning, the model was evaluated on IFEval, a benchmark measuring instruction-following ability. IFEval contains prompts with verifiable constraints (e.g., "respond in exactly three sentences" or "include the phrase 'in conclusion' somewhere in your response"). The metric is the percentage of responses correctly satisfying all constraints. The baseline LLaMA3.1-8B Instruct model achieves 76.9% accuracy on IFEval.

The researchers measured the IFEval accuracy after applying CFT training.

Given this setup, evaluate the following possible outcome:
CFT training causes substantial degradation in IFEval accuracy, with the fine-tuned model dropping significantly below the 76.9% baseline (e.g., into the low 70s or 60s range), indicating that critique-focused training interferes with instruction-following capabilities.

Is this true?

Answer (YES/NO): YES